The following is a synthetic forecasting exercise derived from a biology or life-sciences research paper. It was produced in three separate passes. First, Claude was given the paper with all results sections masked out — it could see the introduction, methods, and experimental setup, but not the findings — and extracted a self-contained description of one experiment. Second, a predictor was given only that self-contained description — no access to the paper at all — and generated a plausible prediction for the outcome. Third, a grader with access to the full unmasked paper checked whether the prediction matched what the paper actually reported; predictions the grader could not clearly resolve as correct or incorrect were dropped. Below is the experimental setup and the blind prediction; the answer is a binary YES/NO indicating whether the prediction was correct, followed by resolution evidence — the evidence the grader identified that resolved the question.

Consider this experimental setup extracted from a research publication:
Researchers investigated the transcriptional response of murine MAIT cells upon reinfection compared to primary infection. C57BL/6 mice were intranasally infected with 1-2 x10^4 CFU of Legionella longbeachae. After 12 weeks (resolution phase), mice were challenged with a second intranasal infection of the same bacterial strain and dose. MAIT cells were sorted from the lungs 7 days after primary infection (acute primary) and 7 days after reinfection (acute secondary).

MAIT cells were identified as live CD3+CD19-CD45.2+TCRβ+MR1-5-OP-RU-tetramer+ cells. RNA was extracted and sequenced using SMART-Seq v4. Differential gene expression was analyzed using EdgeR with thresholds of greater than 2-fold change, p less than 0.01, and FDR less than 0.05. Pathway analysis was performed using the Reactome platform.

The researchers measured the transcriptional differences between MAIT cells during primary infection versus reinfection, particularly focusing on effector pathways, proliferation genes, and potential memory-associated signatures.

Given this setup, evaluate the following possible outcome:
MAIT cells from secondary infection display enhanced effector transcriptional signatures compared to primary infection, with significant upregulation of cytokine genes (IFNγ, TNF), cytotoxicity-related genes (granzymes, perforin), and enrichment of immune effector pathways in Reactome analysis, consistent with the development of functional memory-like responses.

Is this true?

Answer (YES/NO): NO